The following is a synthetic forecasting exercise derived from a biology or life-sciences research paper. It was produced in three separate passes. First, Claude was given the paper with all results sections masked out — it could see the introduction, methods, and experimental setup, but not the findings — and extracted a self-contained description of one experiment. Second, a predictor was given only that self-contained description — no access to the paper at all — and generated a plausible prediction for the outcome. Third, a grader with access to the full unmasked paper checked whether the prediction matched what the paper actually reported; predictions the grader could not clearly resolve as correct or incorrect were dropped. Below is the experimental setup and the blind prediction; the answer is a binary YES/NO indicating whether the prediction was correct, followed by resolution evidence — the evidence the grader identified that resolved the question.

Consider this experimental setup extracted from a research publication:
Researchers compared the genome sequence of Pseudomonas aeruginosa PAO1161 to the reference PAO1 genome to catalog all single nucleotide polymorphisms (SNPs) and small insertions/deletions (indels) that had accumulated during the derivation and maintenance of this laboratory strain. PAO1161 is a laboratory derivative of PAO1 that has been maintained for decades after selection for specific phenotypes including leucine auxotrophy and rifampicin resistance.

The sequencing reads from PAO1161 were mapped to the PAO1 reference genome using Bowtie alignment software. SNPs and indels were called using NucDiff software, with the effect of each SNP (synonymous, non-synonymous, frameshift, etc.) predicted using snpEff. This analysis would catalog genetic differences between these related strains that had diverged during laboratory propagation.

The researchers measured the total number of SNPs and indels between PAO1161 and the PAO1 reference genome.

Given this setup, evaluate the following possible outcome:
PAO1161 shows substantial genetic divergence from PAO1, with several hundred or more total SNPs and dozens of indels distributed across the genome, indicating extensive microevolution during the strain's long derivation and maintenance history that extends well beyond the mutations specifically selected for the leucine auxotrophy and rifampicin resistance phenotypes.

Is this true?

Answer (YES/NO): NO